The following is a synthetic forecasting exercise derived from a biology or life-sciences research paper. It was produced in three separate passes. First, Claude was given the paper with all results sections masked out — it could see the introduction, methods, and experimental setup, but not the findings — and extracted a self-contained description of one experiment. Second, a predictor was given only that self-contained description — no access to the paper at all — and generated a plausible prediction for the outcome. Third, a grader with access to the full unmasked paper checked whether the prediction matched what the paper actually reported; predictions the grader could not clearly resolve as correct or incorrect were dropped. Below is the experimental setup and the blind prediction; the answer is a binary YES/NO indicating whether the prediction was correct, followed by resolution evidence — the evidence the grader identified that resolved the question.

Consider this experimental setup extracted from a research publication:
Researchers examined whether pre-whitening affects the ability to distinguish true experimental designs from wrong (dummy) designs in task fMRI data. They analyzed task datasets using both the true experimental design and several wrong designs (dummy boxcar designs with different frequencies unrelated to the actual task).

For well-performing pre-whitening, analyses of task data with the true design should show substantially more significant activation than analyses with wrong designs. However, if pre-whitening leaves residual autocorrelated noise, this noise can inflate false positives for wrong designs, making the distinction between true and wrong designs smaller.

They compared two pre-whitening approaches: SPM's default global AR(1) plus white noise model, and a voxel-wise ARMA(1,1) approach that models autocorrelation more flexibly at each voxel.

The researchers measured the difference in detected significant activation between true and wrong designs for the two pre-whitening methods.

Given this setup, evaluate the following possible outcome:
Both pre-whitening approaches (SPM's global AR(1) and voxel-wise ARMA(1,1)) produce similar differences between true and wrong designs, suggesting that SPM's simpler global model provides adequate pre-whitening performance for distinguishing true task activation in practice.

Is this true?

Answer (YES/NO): NO